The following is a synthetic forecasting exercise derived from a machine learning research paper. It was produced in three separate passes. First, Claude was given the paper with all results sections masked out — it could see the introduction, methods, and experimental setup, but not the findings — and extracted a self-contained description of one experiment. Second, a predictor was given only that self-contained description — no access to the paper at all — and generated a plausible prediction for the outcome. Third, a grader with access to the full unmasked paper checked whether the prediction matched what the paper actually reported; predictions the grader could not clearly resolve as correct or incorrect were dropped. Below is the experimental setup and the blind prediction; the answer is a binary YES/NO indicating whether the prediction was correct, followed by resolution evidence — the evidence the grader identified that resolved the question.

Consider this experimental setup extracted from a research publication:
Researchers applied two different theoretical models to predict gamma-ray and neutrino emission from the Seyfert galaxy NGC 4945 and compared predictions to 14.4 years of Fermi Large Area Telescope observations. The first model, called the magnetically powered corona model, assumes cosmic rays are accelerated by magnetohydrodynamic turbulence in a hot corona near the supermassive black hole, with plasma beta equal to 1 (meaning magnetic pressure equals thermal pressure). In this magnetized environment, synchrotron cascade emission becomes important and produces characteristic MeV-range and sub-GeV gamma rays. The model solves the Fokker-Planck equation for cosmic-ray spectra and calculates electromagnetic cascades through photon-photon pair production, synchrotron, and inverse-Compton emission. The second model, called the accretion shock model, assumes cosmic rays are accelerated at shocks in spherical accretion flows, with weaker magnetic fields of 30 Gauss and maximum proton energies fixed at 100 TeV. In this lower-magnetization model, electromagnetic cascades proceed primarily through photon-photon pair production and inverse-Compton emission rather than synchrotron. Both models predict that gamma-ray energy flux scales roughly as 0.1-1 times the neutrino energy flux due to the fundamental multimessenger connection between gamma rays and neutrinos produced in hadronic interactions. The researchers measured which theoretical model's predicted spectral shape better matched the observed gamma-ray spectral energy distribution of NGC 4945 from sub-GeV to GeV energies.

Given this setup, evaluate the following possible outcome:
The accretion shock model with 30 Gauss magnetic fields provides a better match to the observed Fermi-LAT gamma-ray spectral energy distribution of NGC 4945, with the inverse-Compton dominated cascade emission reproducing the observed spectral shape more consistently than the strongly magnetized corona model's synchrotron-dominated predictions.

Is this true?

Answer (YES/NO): NO